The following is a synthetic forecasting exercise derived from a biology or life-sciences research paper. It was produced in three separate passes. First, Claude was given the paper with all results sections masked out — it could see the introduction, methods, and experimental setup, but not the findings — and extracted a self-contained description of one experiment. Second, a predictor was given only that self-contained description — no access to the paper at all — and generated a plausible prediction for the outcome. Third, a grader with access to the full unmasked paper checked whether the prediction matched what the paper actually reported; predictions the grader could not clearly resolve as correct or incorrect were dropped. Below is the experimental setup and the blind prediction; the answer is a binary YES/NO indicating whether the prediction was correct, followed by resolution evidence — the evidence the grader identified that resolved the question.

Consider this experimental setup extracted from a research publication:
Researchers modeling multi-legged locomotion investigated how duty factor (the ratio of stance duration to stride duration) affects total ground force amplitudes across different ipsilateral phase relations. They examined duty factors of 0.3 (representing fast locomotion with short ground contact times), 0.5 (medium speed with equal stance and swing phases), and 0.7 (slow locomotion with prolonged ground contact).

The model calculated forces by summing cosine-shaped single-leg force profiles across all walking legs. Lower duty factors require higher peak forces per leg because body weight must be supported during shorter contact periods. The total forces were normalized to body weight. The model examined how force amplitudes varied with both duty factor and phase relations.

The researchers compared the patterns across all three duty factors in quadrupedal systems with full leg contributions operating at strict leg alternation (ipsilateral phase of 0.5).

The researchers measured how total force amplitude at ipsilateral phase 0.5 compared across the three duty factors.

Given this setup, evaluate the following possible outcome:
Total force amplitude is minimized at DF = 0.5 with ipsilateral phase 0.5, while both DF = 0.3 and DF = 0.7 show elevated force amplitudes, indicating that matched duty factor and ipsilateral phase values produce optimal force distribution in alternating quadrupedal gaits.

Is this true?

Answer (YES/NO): NO